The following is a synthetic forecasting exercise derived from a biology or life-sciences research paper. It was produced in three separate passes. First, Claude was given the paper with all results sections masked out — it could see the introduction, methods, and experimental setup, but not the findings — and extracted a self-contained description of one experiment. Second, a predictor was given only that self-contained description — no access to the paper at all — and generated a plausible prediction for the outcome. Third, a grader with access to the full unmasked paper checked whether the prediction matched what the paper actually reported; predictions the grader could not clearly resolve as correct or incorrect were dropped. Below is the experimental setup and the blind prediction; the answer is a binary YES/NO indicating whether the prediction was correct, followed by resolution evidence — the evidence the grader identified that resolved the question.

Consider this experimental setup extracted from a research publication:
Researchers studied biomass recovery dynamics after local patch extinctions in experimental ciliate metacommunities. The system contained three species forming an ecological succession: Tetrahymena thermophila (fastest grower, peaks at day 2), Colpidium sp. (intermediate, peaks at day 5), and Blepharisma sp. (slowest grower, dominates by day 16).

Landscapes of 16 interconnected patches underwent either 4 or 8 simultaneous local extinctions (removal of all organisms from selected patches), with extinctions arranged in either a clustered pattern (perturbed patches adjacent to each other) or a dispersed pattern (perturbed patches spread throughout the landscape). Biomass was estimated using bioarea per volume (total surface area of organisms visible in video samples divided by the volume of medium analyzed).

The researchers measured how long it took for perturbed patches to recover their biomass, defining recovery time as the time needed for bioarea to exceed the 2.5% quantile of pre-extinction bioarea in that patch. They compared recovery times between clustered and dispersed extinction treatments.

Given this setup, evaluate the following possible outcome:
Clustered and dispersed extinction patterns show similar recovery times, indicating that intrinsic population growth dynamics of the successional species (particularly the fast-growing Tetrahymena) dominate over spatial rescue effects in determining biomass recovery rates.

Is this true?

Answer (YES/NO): NO